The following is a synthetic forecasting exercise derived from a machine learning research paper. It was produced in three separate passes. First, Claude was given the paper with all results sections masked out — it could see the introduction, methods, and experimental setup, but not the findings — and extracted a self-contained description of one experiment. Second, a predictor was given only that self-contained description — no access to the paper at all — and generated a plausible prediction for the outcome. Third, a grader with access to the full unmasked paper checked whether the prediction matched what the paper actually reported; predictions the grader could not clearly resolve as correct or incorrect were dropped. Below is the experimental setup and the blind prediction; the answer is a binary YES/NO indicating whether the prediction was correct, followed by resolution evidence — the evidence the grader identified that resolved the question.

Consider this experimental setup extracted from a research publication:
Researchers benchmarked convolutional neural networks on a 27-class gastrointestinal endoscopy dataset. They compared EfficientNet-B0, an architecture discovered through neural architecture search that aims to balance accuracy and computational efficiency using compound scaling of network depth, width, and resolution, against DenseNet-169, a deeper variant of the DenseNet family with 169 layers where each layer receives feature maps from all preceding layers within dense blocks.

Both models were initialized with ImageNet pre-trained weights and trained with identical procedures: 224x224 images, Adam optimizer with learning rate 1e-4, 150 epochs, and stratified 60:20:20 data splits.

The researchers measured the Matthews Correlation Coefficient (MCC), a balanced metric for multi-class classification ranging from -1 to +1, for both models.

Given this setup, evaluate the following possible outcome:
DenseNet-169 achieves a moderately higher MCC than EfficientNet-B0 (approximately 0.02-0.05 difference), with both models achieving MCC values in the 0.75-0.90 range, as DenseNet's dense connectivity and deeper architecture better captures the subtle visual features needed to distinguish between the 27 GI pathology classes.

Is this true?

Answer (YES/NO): NO